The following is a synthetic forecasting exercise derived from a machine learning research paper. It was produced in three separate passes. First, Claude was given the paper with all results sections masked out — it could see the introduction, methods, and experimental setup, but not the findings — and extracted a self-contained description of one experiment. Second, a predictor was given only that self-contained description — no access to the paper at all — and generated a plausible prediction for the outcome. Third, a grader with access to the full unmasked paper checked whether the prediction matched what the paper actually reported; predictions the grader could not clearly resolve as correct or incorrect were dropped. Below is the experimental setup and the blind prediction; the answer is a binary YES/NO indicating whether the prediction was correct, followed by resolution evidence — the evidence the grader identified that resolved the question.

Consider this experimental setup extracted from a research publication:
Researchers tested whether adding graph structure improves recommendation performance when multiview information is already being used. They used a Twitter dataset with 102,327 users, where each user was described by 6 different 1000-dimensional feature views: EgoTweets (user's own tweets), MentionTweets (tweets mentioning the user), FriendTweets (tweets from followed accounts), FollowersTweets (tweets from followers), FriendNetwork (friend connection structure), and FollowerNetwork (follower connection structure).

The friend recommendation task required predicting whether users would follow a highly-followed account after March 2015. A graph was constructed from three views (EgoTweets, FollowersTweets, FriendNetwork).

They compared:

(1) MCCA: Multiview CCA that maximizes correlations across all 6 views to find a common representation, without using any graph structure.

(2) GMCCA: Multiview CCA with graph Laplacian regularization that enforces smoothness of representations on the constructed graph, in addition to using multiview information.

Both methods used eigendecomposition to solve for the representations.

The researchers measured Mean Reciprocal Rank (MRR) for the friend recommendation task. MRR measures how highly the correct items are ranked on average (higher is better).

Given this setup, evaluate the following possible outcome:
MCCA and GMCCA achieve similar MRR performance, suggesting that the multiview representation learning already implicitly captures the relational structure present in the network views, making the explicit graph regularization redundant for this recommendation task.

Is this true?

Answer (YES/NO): NO